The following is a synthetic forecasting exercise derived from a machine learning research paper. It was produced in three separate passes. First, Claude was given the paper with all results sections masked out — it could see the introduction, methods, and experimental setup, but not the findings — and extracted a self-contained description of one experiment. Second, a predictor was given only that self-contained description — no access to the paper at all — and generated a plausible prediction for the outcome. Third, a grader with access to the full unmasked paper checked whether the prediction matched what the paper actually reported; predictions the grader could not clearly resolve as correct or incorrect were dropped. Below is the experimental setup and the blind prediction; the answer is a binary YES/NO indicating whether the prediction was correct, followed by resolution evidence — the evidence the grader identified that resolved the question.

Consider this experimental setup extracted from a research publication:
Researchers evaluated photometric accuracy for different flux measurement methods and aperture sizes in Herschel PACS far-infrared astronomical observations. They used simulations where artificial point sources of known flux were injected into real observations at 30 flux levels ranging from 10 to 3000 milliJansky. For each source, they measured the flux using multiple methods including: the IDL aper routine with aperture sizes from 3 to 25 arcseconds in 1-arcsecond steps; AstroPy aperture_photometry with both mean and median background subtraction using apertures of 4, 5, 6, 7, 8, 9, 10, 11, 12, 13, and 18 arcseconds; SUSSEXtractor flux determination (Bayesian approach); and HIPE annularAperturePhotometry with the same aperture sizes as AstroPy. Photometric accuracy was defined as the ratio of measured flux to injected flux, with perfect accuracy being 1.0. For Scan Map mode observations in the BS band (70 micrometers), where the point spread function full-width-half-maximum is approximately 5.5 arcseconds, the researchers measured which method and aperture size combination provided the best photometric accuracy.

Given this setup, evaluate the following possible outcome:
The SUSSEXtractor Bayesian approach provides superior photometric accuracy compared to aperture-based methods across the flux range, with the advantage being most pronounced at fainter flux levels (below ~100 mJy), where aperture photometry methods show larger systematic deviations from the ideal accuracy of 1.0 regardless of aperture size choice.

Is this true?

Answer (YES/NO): NO